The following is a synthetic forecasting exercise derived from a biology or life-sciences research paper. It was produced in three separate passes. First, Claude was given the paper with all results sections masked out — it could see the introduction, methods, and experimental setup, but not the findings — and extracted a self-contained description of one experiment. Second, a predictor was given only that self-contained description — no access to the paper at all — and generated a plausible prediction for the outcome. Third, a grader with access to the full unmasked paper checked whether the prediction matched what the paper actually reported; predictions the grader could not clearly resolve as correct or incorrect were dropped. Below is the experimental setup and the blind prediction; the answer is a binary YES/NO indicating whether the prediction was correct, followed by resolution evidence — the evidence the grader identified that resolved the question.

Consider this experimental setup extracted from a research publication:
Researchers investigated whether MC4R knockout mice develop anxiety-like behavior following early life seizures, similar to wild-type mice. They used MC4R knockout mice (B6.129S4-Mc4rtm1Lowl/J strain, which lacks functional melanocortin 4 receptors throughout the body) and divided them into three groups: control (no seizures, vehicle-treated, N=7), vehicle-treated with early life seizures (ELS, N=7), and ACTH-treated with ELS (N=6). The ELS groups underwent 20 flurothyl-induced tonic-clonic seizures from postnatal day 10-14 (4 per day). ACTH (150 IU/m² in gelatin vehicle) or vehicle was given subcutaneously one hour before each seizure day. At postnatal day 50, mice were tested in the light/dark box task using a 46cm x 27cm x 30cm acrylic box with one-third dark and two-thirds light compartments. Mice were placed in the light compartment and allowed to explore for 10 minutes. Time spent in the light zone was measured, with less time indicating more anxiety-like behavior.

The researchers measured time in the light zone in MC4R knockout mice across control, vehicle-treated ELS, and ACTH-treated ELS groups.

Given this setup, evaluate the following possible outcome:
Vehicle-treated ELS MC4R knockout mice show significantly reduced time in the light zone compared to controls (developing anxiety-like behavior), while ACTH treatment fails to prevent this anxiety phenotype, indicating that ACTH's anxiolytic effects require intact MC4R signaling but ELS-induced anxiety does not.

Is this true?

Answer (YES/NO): YES